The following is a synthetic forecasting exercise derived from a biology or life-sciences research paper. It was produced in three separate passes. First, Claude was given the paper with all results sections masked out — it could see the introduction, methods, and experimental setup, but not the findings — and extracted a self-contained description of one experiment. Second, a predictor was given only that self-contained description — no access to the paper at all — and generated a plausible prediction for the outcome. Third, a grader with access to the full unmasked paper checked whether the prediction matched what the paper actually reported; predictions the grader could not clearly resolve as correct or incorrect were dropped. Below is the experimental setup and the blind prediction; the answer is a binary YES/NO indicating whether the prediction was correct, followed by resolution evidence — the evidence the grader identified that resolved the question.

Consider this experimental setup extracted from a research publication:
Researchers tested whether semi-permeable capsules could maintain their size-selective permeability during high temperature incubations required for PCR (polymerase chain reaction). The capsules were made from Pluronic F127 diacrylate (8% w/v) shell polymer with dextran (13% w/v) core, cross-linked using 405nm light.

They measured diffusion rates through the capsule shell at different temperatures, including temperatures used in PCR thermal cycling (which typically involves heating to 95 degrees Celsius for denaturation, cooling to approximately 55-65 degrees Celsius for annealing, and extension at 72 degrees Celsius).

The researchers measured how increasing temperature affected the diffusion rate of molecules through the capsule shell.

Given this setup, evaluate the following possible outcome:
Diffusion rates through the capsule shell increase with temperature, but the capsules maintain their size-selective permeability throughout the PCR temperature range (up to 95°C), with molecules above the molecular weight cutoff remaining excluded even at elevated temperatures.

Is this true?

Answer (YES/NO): NO